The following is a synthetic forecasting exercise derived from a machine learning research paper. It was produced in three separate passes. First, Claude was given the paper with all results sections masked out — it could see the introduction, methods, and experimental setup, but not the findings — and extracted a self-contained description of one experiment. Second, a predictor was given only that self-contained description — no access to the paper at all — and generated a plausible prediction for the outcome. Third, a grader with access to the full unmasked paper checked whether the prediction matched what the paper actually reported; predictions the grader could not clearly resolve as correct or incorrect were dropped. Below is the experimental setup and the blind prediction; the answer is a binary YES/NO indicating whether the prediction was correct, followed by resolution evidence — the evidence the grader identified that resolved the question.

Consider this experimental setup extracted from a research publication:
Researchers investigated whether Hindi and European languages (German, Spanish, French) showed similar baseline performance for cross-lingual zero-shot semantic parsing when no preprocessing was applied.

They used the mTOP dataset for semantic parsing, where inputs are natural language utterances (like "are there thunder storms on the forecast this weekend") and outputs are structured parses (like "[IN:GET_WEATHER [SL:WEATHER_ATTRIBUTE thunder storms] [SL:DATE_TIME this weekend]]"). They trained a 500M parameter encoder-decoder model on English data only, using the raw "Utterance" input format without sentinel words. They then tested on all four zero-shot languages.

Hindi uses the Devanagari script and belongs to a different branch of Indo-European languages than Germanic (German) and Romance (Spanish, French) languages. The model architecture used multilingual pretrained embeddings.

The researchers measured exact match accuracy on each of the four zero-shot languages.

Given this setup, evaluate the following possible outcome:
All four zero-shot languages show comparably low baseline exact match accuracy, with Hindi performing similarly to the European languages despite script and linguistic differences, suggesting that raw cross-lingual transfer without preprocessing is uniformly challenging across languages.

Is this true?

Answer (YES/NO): NO